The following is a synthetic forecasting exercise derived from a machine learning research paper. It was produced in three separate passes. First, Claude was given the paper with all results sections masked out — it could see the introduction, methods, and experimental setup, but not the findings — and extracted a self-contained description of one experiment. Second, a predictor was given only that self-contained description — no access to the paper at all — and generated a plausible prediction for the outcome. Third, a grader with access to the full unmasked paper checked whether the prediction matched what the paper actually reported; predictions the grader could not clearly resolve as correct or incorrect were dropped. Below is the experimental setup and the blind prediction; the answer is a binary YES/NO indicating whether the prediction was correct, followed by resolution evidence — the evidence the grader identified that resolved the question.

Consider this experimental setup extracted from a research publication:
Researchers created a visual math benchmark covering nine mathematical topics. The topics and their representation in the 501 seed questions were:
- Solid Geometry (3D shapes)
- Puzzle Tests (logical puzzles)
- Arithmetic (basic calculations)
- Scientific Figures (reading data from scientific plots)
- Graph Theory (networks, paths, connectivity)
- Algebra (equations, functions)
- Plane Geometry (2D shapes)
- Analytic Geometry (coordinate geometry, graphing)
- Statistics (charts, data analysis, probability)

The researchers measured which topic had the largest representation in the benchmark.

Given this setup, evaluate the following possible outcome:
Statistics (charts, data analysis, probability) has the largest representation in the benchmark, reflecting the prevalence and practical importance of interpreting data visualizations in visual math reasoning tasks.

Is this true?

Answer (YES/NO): YES